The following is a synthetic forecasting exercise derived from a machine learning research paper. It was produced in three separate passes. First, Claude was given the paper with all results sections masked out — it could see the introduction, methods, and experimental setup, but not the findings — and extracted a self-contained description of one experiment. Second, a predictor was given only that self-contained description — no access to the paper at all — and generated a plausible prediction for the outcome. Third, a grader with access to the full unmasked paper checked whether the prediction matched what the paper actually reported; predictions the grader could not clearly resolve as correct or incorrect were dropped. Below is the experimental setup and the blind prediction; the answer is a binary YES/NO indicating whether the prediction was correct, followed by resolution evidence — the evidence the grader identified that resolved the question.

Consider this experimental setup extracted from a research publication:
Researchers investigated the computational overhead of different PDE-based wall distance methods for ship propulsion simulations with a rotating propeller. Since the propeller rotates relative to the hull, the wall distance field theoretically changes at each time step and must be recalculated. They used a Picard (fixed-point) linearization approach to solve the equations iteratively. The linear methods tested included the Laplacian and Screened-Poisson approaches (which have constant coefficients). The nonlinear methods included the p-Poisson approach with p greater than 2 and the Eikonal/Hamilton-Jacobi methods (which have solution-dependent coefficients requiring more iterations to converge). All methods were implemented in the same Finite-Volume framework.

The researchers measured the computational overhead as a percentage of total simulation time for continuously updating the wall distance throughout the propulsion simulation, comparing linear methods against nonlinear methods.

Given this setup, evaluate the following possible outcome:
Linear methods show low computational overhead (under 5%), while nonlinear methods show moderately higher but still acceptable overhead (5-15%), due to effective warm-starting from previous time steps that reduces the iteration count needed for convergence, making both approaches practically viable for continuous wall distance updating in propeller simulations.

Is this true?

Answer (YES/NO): NO